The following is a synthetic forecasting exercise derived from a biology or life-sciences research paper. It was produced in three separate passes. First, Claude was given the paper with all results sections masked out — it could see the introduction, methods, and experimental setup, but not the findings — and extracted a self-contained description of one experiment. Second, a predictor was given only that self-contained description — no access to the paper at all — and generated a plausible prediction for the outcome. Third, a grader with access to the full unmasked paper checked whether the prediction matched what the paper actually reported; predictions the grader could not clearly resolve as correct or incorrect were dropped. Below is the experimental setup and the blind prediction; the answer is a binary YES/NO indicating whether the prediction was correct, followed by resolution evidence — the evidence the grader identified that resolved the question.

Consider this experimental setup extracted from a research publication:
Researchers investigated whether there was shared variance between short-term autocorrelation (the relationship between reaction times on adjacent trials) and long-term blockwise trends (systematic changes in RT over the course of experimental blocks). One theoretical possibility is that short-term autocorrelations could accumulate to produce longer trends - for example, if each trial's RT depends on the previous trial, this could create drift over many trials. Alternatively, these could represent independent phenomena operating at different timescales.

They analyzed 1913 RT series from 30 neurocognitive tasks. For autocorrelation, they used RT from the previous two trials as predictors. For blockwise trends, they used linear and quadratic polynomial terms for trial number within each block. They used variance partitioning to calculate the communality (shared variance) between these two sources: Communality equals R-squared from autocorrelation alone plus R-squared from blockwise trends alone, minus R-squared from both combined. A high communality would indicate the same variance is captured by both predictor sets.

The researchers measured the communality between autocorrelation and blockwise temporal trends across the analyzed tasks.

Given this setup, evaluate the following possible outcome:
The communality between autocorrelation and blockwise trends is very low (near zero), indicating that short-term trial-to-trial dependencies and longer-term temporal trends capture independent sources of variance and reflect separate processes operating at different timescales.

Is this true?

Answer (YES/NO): NO